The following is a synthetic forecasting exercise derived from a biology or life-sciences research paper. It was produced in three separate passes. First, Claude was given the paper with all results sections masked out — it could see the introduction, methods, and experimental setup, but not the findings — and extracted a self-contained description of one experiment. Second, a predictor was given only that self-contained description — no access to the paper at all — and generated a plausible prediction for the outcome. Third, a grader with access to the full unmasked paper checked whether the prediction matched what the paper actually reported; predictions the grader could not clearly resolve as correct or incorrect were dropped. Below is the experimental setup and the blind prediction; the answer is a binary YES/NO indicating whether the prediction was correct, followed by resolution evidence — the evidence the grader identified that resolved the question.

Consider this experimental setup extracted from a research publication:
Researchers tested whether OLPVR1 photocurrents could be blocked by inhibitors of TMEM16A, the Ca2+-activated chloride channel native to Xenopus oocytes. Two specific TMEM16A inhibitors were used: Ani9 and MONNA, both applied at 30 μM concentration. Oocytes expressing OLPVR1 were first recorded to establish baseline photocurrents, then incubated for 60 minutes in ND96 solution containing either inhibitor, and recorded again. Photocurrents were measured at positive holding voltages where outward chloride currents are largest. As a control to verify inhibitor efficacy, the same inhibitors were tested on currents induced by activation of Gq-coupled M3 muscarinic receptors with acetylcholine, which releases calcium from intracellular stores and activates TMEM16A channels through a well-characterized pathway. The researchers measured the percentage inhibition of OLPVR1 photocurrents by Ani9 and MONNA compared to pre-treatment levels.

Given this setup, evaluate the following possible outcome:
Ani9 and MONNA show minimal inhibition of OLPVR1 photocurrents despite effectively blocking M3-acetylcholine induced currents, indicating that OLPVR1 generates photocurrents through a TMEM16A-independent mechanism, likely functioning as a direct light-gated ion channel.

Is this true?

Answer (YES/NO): NO